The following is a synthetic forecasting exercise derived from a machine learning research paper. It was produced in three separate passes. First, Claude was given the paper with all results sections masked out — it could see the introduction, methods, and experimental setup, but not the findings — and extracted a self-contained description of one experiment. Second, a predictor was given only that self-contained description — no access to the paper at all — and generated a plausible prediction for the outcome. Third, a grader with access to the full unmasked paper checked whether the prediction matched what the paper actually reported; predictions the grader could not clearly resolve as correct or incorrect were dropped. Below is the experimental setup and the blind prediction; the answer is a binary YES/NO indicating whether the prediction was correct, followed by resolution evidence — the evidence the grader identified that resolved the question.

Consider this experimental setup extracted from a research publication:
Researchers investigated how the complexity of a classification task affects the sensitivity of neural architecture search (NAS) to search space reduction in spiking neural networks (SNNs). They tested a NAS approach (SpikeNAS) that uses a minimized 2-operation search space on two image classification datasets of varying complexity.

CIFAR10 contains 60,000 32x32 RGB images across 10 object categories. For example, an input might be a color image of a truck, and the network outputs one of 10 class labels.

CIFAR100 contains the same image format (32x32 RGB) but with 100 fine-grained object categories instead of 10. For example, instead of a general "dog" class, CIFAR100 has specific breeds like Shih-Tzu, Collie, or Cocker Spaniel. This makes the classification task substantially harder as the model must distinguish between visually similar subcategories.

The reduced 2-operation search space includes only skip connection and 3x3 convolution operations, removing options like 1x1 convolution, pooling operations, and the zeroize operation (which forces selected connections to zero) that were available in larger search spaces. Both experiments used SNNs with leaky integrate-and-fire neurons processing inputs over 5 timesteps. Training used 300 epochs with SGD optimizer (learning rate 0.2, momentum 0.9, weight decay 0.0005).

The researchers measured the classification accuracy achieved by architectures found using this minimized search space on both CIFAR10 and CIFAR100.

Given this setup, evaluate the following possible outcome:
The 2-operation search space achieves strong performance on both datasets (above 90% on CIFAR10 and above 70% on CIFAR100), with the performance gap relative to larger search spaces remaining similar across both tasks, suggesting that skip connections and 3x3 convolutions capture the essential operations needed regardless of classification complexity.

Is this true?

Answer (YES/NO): NO